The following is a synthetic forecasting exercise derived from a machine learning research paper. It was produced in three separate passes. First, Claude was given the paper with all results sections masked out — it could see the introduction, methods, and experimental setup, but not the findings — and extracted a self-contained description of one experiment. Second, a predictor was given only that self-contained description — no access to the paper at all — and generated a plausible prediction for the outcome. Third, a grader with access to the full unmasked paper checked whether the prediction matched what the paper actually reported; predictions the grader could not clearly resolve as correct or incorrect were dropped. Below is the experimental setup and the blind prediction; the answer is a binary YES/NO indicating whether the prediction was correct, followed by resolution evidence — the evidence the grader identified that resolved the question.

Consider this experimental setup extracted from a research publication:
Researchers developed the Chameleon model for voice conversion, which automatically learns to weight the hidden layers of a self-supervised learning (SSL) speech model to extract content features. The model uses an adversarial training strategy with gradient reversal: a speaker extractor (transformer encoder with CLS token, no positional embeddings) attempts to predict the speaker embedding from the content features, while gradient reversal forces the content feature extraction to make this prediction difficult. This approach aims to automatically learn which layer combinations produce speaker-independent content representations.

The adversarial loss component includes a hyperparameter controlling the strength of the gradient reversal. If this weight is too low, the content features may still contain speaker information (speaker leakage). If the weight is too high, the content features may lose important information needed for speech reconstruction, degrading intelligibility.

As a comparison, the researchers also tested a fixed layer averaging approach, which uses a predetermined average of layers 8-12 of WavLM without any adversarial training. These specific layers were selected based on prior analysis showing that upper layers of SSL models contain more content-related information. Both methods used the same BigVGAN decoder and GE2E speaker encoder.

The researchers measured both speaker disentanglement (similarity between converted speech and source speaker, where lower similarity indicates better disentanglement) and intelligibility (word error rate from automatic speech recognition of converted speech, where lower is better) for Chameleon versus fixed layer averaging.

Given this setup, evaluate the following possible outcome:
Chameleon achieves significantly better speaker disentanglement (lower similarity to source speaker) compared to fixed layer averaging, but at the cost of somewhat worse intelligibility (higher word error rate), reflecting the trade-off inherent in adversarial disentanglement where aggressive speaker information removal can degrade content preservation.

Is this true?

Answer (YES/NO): NO